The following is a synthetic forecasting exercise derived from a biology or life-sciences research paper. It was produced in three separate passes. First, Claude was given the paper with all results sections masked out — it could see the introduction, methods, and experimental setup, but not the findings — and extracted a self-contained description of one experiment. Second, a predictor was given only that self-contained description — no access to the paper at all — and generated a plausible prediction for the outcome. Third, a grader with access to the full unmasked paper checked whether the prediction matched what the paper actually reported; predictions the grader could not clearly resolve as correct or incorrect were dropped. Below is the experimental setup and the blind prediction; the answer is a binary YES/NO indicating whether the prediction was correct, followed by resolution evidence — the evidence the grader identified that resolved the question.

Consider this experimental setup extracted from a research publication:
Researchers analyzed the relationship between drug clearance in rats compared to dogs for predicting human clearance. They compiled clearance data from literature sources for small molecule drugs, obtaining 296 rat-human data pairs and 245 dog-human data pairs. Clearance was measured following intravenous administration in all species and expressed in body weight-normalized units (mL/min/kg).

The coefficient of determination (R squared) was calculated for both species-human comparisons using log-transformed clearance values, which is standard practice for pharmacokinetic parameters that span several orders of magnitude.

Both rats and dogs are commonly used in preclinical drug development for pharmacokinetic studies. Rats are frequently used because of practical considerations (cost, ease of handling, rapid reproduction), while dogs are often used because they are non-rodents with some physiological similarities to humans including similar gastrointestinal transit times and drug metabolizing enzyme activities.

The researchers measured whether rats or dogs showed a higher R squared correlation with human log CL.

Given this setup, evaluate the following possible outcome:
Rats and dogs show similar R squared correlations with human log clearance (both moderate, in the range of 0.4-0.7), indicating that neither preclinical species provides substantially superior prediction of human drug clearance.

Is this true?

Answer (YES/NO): NO